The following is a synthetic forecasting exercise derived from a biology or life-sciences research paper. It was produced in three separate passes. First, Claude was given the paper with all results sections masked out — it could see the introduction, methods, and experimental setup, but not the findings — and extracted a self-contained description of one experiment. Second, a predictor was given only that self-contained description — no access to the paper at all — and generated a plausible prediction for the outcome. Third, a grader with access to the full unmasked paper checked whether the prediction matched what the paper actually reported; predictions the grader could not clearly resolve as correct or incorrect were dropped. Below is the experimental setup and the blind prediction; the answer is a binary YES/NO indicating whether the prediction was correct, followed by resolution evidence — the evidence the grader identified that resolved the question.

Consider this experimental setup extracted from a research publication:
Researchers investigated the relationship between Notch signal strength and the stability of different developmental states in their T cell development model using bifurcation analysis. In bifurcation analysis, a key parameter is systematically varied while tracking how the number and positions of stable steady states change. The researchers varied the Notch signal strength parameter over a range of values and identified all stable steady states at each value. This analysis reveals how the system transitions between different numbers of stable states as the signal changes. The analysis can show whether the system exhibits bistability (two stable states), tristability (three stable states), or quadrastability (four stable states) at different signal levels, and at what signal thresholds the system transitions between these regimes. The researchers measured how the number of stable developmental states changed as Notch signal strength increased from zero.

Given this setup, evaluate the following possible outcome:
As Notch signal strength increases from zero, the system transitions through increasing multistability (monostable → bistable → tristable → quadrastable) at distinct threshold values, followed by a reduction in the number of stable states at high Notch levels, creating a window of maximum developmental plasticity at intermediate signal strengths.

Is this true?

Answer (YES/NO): NO